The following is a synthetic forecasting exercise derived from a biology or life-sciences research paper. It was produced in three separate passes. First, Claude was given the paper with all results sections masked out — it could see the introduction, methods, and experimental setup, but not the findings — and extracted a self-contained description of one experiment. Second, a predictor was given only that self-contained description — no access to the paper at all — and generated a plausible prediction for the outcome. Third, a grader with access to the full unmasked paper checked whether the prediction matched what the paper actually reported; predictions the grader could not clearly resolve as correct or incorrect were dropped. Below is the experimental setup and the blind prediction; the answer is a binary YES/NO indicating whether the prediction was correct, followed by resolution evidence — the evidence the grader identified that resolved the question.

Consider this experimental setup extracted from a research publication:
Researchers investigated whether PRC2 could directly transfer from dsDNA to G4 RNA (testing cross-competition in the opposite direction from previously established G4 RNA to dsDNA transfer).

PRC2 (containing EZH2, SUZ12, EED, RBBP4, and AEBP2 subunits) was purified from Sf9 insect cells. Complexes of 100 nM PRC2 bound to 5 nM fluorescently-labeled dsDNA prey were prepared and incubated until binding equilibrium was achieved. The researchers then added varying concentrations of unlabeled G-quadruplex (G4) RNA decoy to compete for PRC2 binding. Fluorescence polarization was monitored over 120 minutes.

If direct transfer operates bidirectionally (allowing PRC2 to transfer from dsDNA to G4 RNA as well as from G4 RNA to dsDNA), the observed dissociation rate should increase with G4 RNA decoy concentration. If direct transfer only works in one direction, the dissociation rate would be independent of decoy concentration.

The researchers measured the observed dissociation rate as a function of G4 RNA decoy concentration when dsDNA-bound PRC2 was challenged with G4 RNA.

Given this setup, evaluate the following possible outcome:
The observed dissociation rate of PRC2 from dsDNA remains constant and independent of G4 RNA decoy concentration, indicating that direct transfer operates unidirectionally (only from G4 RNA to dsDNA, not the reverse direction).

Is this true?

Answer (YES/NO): NO